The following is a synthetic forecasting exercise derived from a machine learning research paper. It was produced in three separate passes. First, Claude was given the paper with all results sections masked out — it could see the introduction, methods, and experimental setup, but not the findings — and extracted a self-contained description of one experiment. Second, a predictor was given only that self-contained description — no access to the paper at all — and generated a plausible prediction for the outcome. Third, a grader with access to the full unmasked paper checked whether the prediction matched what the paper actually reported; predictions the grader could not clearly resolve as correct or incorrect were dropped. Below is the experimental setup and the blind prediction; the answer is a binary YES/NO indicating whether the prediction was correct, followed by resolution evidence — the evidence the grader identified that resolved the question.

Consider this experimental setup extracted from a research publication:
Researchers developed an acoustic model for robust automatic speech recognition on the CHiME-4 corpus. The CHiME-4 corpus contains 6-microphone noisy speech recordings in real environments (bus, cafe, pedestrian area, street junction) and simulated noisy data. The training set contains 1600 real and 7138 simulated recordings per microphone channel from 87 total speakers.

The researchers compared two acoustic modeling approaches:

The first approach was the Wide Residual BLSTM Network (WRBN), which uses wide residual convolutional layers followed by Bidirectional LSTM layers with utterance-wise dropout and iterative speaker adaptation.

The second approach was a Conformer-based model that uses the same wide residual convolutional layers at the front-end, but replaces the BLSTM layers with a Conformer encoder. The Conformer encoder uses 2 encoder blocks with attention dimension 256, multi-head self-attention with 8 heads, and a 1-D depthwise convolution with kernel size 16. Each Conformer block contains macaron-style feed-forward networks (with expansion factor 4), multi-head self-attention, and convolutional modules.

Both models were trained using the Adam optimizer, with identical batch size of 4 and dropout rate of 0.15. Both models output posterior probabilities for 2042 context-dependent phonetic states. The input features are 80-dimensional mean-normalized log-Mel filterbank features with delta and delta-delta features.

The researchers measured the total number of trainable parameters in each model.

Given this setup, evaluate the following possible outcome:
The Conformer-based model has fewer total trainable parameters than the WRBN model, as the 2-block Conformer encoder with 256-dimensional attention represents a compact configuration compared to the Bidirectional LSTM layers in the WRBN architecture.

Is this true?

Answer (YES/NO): YES